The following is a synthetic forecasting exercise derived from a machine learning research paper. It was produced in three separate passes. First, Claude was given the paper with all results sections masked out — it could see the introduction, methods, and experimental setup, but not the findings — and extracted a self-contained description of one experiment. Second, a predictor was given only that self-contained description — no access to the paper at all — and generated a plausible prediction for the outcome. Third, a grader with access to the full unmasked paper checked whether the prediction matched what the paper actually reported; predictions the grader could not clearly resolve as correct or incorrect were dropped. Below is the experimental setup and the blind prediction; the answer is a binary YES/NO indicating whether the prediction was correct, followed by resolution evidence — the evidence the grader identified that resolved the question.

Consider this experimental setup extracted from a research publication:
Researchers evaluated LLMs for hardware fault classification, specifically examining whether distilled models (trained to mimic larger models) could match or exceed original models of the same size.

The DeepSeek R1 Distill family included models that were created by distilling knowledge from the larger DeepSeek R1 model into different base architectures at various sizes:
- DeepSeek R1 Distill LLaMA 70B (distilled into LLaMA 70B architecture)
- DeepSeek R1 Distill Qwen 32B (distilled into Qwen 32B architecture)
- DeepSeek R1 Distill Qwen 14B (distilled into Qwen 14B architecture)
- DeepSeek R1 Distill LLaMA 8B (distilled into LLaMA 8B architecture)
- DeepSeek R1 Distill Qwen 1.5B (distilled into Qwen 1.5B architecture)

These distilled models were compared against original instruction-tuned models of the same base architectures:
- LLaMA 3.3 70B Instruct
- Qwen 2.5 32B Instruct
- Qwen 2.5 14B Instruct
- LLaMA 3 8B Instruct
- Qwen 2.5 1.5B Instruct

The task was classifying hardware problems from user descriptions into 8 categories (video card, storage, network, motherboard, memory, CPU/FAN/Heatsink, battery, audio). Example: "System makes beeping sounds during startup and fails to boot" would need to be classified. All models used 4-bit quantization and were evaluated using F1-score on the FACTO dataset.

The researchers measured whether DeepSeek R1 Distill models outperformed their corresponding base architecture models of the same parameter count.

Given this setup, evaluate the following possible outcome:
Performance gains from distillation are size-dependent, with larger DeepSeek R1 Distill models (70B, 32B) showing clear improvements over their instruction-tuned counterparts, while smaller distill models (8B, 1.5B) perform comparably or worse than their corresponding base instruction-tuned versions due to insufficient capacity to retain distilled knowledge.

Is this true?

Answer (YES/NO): NO